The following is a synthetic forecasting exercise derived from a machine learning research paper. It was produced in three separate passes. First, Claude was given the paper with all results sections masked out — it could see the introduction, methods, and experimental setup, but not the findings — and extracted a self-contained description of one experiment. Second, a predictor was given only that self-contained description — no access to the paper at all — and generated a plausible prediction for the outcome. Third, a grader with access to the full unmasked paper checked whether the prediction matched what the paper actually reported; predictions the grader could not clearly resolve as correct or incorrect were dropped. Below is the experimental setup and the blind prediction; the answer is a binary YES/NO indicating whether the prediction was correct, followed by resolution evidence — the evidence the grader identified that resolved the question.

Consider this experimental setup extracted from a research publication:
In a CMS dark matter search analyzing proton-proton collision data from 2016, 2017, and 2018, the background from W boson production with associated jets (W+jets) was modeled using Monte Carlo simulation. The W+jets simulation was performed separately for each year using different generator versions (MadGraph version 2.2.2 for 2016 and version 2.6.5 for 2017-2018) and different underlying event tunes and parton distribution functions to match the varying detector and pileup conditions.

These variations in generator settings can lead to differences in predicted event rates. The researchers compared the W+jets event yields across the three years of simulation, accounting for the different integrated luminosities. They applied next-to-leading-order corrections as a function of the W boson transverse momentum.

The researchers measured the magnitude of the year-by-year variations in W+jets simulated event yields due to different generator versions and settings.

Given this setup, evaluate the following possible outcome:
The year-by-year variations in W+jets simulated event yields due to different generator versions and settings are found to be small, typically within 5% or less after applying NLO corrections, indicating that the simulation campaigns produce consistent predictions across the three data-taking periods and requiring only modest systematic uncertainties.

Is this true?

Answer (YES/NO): NO